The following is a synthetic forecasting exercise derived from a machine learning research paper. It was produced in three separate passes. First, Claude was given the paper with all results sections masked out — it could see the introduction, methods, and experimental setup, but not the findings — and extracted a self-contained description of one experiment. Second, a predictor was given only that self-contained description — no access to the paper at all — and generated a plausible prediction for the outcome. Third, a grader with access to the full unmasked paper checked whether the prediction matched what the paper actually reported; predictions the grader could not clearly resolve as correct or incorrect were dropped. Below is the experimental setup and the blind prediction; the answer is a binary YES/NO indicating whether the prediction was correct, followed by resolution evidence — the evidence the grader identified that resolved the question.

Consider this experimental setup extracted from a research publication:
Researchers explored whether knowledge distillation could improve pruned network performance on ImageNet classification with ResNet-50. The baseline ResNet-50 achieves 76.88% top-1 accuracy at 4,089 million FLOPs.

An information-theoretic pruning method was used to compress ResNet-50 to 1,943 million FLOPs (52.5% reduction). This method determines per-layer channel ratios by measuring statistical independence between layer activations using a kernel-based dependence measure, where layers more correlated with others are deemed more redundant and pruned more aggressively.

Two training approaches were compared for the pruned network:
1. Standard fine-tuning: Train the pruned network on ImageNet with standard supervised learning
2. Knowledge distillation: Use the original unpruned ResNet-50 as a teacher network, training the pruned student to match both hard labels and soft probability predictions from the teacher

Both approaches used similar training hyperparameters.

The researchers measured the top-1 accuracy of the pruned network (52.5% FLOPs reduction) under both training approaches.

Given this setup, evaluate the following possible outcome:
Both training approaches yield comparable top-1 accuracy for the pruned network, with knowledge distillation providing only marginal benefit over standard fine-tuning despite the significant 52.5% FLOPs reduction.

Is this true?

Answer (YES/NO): NO